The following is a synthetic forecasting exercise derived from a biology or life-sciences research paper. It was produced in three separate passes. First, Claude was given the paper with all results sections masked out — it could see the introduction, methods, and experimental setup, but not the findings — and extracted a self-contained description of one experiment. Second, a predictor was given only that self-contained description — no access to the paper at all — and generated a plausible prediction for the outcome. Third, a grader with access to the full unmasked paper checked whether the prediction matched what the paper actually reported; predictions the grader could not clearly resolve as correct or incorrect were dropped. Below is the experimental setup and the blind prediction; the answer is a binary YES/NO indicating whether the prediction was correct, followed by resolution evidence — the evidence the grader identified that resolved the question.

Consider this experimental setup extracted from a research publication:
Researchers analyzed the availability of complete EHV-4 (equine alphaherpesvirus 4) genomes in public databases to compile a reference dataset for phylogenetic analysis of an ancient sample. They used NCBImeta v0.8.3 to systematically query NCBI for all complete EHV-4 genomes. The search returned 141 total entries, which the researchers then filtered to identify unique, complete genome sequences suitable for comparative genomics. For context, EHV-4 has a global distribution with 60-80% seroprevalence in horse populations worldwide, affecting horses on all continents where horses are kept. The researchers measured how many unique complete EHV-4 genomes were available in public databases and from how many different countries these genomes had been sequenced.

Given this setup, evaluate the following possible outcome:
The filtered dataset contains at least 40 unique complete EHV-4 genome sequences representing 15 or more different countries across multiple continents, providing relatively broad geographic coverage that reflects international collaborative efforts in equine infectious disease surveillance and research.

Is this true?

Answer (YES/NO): NO